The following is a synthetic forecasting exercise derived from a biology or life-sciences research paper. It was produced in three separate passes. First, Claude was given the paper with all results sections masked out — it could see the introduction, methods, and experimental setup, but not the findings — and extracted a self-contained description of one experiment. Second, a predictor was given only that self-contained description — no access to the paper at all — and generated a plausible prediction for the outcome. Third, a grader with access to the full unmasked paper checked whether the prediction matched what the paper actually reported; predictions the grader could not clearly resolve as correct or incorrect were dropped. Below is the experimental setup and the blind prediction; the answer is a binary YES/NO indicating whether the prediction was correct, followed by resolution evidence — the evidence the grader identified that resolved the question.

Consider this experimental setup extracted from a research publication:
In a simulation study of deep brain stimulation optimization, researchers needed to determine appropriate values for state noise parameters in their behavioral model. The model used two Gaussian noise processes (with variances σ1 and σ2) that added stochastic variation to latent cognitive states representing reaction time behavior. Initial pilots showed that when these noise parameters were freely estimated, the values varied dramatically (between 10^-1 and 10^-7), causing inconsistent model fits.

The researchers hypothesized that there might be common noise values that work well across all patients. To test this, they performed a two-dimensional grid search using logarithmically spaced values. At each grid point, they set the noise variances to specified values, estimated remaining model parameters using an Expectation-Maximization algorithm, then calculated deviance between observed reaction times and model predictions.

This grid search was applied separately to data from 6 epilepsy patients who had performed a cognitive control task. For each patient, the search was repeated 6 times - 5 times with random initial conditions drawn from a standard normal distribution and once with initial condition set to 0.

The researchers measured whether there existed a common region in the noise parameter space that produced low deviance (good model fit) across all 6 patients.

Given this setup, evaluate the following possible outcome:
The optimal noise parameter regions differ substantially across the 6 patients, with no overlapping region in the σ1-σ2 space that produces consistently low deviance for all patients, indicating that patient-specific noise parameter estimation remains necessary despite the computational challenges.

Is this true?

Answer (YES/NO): NO